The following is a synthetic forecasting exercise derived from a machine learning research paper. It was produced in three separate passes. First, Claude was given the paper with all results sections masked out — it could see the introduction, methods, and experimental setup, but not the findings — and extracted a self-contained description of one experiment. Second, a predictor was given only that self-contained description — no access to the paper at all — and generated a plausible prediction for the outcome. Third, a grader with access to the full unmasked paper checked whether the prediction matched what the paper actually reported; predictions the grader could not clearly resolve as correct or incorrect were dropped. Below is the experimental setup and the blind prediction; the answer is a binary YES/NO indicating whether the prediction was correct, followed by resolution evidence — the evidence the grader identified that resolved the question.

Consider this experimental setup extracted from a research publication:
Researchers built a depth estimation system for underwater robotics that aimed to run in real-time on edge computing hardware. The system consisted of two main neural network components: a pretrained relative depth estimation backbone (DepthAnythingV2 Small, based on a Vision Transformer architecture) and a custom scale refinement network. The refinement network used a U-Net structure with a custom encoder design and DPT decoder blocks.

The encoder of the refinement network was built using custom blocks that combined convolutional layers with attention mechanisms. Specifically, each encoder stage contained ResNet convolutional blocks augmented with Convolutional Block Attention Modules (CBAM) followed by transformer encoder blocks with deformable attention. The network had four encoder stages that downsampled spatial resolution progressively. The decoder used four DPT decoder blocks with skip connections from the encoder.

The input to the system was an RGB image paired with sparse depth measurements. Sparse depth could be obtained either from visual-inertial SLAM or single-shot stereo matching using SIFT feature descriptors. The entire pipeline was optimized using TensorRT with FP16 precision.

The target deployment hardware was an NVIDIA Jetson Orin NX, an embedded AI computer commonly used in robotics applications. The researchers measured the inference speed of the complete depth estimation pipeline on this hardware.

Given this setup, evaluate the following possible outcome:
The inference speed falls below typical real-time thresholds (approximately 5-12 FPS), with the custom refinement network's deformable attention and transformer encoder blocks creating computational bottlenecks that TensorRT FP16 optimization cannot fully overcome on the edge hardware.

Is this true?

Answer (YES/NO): NO